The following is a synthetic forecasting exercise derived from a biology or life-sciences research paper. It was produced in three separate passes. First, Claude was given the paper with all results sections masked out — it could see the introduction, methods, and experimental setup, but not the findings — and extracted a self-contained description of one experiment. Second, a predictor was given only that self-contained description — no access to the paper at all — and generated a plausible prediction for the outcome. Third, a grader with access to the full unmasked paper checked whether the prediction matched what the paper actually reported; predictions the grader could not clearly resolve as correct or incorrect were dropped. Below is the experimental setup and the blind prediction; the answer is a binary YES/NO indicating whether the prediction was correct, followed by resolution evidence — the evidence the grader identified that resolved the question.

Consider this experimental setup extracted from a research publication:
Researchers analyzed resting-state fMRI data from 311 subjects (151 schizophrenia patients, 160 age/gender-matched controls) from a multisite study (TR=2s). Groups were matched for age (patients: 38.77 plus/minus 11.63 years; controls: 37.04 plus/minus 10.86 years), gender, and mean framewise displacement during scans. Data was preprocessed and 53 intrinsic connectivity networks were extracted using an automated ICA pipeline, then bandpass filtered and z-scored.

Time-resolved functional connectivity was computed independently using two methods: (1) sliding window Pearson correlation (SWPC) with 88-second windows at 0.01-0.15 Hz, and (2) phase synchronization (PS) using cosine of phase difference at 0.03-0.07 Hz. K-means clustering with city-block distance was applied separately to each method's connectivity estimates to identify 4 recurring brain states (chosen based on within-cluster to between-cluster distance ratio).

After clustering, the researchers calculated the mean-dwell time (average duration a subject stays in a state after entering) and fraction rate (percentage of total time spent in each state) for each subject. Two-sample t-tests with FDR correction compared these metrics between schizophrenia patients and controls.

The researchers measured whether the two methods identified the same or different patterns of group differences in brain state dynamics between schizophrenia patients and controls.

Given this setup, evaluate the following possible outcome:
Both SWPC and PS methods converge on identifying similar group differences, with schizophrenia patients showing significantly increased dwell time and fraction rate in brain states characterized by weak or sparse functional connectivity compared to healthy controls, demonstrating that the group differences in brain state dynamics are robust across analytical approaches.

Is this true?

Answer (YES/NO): NO